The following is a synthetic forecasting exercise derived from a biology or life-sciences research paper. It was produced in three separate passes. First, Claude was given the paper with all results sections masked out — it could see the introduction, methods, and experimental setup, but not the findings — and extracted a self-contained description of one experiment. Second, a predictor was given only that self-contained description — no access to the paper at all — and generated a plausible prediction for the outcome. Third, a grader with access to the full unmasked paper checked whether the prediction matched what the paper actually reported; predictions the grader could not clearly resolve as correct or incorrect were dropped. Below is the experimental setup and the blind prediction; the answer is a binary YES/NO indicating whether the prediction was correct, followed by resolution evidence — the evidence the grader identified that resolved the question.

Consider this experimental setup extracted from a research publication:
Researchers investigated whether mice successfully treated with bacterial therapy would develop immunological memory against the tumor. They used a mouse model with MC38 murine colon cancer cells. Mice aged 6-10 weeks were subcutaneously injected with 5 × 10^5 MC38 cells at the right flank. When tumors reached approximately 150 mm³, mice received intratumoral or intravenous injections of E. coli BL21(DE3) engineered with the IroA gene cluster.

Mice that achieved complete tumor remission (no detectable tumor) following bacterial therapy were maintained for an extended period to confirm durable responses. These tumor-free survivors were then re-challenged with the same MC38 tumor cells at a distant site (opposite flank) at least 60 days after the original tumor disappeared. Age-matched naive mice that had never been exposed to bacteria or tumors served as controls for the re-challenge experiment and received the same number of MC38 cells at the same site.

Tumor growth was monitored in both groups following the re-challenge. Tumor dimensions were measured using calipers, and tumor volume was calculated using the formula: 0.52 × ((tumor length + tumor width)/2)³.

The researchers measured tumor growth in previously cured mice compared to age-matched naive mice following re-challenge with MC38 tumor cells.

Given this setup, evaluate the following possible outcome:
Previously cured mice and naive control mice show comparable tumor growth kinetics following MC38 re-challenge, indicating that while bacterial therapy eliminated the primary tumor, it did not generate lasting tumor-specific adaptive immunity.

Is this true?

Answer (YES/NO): NO